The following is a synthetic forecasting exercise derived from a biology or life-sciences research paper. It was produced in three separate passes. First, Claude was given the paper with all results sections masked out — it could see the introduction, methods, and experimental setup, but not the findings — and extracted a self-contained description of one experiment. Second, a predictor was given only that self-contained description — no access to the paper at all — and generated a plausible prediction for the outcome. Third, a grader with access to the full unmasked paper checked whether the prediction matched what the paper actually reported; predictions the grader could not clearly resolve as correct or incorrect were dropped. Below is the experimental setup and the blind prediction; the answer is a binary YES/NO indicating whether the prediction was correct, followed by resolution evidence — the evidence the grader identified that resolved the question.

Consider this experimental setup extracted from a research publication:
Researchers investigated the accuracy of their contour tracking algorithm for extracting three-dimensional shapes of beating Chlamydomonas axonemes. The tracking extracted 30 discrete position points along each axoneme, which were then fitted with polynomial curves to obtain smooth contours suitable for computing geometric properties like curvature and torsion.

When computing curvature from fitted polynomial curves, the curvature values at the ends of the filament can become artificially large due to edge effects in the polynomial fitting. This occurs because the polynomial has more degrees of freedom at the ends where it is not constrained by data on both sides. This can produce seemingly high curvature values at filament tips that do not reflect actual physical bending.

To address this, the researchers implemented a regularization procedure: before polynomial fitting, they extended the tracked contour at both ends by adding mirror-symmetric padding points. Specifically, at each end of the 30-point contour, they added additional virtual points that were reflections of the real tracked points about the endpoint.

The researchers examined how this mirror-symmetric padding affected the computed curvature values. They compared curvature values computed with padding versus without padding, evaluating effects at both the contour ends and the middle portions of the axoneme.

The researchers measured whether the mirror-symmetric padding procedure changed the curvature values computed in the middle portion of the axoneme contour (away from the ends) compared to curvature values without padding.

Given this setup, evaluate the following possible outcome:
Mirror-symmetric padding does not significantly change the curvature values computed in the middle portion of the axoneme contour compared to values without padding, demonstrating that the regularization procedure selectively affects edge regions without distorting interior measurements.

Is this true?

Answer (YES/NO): YES